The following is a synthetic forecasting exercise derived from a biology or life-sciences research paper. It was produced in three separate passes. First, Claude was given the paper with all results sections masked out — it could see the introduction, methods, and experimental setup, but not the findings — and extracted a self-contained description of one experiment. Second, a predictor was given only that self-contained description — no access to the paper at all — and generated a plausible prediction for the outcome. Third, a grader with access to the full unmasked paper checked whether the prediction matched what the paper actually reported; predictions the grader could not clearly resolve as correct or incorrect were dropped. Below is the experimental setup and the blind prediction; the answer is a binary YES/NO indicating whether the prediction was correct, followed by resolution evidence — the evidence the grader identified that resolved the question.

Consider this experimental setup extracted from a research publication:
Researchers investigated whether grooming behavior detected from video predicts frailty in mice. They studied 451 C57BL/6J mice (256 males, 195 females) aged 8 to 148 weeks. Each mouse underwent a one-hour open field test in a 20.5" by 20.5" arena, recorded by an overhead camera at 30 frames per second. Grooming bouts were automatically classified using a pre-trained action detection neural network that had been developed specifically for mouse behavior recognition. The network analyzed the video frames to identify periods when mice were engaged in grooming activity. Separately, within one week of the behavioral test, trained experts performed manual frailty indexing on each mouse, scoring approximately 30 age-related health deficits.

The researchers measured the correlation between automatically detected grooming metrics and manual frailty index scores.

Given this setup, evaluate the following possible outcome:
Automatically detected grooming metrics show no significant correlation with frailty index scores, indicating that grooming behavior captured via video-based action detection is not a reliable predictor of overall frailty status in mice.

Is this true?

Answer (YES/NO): YES